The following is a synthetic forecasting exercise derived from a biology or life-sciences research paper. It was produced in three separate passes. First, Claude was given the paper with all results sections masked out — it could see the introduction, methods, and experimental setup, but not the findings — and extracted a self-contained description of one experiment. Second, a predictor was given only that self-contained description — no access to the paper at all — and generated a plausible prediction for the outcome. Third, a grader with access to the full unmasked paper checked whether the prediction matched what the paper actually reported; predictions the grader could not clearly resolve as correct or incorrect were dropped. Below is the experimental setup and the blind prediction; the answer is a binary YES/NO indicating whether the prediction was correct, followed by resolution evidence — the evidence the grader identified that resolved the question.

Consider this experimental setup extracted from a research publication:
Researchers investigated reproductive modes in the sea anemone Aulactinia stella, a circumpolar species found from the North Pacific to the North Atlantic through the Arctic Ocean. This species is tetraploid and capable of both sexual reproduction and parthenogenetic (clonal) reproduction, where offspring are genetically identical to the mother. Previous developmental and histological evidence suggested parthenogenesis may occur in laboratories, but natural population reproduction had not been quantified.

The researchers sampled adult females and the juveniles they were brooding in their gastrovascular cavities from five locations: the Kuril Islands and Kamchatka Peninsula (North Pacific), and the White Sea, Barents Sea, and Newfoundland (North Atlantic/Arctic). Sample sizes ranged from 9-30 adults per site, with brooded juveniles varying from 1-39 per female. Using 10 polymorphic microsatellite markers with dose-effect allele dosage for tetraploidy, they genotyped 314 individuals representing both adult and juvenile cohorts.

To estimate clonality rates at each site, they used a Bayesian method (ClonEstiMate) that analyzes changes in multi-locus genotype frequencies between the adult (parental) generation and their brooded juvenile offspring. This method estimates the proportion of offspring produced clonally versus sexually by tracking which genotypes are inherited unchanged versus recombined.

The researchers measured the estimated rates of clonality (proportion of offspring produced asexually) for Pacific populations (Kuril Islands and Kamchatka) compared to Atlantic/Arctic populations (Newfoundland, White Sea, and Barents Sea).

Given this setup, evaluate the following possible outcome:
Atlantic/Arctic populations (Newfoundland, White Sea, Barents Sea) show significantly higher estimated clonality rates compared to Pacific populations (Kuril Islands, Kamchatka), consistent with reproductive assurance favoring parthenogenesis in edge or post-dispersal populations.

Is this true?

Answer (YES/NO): YES